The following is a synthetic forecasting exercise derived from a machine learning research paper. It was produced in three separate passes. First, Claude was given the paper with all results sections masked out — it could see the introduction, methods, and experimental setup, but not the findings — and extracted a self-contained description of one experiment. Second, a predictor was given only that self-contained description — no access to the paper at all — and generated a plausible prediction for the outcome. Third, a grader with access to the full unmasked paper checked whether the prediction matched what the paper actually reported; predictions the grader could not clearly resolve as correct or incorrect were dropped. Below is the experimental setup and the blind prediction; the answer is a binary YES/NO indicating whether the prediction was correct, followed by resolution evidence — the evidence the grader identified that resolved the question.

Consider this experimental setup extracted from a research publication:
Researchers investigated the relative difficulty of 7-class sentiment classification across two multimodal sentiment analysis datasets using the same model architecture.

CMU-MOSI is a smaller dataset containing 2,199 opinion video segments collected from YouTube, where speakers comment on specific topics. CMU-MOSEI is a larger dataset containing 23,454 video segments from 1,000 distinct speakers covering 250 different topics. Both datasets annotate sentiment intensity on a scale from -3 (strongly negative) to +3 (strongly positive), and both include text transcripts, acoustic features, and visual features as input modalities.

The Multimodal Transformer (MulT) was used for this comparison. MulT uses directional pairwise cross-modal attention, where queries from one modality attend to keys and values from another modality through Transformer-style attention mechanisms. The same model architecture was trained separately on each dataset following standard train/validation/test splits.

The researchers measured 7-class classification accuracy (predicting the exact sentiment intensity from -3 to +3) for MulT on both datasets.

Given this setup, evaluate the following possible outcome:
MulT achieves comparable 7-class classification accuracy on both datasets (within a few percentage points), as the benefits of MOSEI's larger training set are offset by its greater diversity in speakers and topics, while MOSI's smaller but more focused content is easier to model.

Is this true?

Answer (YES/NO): NO